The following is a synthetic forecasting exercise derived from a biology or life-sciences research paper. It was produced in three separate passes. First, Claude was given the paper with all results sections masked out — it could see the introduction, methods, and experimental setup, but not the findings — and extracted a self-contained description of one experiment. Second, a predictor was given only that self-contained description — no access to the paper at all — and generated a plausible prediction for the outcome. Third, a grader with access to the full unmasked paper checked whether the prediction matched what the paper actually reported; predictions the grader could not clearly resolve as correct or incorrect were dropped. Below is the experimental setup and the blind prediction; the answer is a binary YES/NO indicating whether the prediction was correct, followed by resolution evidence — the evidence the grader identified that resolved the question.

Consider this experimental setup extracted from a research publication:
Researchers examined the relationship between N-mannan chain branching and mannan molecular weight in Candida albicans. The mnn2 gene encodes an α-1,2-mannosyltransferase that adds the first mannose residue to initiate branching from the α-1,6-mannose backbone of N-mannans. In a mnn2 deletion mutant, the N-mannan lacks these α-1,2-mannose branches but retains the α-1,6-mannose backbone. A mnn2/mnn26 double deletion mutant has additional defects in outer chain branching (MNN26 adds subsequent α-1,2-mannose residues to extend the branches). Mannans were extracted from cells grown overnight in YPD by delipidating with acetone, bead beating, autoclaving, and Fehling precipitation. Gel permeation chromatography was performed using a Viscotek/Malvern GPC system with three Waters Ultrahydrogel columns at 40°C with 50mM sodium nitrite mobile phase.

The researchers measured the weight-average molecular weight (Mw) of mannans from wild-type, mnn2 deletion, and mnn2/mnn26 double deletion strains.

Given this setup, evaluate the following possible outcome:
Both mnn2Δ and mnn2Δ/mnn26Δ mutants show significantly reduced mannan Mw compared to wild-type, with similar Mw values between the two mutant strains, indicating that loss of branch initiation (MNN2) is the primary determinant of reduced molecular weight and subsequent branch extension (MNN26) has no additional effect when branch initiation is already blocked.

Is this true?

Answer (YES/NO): NO